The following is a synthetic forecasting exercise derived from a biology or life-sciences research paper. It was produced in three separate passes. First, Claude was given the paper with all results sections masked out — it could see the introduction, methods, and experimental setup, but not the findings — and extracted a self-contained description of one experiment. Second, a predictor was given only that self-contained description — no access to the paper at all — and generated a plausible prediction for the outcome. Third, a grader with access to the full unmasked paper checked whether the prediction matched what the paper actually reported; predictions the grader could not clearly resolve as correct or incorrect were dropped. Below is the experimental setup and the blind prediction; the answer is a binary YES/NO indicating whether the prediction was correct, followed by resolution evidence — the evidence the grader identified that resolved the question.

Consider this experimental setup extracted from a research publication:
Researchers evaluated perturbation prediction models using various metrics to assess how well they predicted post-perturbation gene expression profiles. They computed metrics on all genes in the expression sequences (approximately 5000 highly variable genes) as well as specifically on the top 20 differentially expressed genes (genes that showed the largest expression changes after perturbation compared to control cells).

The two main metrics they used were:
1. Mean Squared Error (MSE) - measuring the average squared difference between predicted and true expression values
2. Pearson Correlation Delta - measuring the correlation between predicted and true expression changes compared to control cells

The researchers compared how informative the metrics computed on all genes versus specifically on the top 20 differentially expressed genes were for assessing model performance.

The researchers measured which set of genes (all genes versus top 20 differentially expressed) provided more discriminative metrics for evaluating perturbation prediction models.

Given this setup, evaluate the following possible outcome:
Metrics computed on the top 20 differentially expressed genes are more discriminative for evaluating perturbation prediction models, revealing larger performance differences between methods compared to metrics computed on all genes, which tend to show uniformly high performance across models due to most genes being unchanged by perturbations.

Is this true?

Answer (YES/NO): YES